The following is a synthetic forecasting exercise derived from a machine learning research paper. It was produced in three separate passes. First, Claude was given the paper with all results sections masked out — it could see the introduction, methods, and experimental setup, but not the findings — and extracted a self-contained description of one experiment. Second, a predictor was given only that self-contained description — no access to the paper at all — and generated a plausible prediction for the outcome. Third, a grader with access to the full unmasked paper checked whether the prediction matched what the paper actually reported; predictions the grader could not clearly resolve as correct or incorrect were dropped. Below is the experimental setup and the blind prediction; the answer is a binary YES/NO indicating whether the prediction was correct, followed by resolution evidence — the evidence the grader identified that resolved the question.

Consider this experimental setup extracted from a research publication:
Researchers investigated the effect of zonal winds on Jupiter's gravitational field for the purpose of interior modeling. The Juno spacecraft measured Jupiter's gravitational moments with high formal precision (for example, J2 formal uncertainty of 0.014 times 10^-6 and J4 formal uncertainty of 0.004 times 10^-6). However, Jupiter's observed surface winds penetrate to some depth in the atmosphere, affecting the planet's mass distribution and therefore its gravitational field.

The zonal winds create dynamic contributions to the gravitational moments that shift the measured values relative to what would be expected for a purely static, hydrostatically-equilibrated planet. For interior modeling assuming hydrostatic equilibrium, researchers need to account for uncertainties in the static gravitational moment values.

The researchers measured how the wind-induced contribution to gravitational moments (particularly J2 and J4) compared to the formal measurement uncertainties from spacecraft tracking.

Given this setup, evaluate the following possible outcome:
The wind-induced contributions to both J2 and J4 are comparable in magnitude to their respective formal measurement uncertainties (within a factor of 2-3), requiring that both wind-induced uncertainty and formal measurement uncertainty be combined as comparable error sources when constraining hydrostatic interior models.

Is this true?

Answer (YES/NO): NO